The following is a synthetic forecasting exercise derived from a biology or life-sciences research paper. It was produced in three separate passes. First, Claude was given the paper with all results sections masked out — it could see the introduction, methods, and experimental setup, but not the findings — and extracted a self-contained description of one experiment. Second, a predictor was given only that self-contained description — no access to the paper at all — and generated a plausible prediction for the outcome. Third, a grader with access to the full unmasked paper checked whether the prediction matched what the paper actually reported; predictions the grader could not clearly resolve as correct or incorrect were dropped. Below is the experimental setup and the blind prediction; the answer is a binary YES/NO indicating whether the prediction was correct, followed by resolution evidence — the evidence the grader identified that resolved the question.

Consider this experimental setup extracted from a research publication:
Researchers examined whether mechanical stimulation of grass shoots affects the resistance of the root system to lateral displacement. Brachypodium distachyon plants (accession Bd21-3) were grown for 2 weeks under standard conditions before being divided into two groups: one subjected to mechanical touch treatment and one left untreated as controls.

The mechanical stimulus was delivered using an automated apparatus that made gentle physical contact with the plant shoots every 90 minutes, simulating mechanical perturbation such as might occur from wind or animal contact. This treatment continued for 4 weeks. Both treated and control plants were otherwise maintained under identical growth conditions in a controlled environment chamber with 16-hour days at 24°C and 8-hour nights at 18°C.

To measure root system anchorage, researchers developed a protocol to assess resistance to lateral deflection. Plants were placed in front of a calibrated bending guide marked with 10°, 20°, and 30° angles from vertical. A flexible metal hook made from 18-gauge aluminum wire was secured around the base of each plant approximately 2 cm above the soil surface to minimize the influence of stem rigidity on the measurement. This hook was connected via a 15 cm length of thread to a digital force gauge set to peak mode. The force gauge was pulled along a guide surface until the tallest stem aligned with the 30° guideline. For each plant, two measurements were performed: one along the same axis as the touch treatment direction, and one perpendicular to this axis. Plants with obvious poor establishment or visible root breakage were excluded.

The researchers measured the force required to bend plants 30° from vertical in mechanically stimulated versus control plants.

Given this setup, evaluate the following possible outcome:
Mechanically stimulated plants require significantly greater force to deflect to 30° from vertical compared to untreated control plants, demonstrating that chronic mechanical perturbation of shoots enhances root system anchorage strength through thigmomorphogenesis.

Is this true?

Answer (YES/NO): NO